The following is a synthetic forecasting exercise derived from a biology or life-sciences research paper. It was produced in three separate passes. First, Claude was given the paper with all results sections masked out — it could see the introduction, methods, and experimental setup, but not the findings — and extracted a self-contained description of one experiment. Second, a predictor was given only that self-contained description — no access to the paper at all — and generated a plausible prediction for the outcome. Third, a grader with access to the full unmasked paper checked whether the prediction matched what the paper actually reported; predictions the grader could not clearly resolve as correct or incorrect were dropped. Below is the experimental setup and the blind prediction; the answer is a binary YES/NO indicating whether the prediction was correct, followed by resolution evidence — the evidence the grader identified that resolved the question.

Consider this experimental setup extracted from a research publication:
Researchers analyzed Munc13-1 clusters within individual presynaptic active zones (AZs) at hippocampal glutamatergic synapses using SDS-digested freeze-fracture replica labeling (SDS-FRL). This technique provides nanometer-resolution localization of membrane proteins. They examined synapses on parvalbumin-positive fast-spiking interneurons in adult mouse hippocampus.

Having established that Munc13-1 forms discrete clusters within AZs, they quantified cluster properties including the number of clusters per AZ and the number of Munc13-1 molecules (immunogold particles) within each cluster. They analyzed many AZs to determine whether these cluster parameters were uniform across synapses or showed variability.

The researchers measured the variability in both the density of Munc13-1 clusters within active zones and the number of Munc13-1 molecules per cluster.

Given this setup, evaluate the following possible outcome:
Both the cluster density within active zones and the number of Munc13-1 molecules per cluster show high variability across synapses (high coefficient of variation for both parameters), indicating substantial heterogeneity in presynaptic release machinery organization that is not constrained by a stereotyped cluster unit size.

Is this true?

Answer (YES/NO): YES